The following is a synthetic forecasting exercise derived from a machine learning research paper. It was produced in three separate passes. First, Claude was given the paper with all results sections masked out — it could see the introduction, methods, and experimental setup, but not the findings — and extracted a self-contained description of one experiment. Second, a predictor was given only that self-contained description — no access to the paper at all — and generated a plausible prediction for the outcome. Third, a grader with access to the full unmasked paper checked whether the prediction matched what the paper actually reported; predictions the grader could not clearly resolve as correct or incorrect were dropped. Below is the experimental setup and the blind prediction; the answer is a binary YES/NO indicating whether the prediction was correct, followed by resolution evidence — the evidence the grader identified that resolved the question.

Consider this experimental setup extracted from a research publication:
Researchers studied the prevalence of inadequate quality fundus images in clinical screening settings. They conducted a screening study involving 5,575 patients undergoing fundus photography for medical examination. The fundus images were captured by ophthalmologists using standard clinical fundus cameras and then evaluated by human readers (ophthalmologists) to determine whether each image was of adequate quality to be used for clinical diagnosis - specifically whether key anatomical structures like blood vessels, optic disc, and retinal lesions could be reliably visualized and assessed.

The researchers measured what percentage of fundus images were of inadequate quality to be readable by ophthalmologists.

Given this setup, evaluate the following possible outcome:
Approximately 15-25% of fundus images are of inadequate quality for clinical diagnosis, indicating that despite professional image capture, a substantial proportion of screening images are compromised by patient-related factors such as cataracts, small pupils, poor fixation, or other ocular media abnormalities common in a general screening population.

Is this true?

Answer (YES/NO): NO